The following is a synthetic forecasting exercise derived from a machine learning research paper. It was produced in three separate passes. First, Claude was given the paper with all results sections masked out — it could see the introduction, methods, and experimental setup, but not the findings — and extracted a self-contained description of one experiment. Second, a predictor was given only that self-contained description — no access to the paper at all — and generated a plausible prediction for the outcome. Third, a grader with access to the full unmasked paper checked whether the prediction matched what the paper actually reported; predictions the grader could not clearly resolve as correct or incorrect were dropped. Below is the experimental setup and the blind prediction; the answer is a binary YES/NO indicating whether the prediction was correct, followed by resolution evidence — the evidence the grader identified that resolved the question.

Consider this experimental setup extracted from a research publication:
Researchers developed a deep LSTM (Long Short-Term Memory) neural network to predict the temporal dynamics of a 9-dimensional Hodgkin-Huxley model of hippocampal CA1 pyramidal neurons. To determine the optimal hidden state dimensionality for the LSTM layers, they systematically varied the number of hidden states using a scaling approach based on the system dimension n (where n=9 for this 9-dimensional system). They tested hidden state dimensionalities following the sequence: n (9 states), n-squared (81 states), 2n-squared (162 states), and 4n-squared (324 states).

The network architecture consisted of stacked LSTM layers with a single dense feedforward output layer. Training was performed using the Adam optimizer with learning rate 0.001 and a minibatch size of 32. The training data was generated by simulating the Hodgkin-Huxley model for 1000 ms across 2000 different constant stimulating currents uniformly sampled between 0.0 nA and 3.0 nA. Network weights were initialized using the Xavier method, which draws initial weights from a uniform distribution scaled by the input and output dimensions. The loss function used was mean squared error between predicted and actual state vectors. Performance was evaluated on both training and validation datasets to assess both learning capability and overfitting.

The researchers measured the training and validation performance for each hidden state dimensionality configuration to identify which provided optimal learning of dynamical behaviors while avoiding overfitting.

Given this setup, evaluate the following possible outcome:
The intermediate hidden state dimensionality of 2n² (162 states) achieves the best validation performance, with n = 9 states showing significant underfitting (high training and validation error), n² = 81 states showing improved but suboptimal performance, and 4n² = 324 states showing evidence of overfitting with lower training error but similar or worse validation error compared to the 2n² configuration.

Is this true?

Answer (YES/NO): NO